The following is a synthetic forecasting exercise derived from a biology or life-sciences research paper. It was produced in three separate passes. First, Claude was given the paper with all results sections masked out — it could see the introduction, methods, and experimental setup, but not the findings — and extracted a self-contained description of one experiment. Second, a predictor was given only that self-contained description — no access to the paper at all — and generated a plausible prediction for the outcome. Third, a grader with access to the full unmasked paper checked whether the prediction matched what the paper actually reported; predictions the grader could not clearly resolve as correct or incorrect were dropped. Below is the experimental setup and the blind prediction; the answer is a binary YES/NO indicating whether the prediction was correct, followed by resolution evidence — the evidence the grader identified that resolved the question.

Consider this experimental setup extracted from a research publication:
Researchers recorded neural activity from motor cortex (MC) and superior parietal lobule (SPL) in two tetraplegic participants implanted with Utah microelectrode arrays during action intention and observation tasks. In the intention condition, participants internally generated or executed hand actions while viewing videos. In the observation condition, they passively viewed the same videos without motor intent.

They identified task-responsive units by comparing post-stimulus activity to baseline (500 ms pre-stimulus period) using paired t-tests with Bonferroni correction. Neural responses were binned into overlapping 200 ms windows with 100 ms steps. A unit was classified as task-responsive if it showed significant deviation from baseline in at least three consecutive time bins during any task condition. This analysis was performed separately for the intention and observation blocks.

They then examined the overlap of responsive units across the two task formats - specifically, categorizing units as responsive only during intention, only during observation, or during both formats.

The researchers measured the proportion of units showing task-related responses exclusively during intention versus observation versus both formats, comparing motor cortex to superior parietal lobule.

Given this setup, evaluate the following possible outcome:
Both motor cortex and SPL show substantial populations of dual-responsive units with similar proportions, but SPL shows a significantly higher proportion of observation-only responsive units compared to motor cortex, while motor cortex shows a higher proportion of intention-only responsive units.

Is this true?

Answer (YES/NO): NO